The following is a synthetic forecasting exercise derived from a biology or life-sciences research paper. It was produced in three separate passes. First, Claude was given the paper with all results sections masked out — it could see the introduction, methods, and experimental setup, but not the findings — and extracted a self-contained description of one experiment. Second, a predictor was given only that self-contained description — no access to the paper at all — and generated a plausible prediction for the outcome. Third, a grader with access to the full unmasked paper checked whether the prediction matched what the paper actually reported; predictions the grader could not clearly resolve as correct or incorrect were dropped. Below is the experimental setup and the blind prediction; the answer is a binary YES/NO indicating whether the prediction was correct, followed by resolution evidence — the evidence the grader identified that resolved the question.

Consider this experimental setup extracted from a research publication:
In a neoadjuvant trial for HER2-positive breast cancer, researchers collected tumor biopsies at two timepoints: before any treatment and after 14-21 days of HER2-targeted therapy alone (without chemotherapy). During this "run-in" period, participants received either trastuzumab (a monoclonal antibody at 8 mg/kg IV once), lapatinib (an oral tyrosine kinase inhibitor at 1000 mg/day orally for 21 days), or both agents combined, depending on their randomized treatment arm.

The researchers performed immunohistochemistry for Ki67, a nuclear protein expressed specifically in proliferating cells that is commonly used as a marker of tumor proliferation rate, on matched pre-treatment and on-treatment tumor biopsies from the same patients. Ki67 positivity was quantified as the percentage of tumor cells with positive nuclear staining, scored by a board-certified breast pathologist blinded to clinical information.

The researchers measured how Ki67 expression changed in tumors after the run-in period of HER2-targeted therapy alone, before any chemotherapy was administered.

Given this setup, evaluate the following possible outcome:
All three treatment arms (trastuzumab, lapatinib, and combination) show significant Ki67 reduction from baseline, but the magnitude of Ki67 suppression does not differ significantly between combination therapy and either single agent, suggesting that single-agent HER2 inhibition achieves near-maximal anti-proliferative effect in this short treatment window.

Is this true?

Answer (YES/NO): NO